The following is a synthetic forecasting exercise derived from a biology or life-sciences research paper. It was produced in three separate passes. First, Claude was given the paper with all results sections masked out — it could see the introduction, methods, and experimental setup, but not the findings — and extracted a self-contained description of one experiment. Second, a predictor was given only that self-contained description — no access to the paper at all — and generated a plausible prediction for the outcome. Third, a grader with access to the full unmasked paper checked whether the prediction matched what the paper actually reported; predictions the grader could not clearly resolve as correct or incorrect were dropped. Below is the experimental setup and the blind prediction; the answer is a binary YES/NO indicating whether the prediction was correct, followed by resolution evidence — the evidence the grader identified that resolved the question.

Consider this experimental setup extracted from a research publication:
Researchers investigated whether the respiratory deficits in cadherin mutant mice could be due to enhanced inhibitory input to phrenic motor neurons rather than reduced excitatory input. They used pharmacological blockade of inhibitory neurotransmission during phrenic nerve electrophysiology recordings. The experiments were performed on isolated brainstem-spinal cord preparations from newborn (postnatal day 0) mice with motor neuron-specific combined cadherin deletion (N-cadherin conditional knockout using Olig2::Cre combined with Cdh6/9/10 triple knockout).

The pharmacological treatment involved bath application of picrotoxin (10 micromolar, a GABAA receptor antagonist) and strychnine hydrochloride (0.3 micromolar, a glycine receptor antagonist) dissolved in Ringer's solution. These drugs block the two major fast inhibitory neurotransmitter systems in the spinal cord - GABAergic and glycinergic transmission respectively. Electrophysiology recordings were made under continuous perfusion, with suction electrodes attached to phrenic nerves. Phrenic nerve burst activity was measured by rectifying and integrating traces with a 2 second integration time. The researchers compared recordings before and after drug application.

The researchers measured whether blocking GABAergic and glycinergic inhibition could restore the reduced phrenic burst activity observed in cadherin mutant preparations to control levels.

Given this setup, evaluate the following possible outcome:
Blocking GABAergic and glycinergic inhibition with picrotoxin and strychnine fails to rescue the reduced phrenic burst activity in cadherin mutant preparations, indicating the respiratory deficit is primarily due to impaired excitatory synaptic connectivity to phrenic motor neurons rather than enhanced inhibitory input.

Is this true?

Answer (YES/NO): YES